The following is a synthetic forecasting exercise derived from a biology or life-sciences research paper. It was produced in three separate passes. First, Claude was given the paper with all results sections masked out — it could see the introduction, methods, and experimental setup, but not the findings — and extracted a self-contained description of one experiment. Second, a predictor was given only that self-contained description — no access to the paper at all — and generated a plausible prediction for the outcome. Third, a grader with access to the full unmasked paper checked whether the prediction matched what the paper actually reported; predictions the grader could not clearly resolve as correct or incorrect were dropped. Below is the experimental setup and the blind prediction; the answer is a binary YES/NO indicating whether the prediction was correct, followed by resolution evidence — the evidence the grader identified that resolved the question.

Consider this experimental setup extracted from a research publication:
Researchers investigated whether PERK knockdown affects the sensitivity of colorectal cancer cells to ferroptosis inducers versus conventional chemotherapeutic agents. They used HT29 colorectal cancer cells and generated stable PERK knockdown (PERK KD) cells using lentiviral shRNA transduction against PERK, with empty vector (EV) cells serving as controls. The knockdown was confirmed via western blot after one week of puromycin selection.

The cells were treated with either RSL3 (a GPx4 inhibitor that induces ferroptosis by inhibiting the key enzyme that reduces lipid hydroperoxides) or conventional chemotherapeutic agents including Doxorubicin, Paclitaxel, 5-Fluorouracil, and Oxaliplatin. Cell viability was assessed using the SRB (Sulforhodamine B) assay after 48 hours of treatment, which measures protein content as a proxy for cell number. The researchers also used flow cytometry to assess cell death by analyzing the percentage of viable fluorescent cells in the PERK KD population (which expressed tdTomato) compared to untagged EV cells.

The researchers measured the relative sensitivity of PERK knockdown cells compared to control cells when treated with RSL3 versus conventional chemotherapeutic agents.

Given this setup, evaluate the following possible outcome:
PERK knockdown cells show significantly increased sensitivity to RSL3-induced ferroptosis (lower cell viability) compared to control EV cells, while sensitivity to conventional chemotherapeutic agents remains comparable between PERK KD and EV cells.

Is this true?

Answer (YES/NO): YES